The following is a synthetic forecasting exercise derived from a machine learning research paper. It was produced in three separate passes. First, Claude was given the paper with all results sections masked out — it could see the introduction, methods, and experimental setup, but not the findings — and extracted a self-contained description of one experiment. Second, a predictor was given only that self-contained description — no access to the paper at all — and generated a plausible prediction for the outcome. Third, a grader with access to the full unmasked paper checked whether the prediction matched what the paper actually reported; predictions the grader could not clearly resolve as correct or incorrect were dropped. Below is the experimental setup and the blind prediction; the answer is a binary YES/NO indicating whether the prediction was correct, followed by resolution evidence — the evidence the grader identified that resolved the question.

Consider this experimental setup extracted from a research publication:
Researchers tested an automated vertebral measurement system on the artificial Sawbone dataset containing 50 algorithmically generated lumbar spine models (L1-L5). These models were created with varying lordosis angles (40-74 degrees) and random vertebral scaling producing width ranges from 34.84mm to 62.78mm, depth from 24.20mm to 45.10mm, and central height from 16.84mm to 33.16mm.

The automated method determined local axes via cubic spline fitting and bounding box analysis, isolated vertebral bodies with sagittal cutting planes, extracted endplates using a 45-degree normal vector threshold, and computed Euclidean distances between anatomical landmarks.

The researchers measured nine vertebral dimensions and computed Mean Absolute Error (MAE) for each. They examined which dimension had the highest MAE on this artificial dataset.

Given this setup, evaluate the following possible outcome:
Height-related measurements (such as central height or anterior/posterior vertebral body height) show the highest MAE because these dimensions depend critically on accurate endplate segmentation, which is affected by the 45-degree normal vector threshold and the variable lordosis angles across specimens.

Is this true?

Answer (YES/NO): NO